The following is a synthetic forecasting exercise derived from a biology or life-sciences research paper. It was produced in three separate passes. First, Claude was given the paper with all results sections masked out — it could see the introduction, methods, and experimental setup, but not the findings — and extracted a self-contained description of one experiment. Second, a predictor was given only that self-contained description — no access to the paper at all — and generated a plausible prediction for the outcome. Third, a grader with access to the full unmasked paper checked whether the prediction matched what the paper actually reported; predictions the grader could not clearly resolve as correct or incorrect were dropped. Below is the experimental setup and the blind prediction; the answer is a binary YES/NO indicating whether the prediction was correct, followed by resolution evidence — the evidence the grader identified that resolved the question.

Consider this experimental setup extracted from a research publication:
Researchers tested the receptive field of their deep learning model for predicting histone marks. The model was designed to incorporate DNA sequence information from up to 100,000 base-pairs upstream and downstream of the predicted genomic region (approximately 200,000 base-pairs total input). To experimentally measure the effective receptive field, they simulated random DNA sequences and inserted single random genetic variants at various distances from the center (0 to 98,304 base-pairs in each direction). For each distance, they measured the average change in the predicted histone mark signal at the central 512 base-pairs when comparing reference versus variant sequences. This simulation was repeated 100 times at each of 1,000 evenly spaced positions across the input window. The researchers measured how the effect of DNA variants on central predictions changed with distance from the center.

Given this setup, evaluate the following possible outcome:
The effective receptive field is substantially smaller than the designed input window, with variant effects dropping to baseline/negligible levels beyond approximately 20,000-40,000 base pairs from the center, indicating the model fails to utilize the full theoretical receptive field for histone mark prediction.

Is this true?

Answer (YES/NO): NO